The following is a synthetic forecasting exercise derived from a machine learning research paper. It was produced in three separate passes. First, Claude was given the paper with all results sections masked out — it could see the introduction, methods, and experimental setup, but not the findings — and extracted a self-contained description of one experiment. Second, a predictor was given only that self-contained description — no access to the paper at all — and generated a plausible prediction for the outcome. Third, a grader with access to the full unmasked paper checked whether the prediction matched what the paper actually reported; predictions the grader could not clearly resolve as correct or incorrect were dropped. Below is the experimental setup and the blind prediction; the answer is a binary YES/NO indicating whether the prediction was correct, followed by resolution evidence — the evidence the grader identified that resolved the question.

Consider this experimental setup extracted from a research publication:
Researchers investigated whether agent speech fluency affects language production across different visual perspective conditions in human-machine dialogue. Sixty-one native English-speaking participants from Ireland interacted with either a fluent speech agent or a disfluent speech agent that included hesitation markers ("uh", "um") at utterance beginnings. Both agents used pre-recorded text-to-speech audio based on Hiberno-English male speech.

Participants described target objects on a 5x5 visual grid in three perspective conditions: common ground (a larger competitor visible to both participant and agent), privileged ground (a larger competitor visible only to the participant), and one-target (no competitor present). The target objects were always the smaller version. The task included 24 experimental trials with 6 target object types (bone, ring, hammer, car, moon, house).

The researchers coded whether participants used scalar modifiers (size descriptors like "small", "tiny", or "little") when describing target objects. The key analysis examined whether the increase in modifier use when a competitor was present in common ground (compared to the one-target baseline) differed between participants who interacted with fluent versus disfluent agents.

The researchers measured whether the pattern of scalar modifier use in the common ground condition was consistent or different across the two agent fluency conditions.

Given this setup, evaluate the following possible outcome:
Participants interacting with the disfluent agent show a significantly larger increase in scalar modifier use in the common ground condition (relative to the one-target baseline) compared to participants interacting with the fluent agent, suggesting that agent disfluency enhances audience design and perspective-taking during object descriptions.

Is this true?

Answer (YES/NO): NO